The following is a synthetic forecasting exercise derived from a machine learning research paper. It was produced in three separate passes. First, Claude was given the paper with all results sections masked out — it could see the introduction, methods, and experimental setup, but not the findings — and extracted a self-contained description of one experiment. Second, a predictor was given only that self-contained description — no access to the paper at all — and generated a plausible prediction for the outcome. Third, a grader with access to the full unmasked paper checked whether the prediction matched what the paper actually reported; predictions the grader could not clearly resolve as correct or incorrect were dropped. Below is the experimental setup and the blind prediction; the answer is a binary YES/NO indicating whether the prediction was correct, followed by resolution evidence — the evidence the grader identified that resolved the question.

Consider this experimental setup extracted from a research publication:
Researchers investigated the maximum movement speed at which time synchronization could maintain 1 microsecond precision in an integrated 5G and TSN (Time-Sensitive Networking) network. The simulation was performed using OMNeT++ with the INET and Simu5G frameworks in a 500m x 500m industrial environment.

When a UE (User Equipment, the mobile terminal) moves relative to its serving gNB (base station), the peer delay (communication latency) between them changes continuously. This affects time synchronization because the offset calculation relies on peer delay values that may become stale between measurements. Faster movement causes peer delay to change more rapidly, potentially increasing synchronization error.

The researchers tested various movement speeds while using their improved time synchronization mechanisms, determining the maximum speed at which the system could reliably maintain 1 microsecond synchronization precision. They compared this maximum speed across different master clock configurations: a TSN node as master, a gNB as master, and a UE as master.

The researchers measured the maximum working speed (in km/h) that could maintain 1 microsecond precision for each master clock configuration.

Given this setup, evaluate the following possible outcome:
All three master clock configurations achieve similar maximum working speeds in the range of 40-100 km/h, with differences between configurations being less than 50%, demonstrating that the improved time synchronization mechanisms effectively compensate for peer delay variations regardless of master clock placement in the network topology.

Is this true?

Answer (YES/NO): NO